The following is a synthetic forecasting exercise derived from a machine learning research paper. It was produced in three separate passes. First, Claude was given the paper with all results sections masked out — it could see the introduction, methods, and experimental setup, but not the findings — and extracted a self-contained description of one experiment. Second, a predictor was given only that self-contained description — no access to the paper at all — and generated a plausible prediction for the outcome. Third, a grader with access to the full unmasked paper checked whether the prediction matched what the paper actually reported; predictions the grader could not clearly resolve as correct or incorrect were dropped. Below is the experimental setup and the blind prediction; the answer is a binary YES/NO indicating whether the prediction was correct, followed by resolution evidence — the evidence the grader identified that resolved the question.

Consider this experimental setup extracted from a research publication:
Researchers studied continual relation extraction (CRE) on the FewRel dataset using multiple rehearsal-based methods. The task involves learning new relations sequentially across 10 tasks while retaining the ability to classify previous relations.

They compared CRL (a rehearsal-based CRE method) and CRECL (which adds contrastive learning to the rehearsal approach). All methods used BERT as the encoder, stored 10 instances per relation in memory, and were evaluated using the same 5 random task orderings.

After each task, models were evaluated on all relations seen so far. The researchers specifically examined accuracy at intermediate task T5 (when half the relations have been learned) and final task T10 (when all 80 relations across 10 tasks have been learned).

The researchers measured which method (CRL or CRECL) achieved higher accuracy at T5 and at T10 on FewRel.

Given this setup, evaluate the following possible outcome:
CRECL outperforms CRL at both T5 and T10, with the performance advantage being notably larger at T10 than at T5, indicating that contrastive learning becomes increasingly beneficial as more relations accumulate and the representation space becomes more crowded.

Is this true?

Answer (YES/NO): NO